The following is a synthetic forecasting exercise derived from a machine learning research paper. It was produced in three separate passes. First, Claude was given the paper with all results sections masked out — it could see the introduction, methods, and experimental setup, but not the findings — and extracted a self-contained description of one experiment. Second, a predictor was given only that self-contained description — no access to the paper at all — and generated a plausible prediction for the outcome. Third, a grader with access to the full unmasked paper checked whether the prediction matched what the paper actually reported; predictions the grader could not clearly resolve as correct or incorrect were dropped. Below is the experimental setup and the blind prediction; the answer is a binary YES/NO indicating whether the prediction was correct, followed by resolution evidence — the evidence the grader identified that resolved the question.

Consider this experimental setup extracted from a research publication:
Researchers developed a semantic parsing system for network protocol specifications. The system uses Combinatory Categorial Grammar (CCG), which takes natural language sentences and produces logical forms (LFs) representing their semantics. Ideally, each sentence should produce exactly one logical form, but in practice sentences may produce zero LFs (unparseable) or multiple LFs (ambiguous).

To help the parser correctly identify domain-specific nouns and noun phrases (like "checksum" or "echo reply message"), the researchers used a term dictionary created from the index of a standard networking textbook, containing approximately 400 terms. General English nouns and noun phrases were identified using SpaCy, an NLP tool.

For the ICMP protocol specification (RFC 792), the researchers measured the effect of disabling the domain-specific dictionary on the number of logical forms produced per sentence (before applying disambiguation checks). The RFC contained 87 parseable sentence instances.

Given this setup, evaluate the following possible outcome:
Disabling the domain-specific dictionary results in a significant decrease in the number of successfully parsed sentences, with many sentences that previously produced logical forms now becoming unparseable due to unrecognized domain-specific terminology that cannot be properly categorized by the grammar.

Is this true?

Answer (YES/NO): NO